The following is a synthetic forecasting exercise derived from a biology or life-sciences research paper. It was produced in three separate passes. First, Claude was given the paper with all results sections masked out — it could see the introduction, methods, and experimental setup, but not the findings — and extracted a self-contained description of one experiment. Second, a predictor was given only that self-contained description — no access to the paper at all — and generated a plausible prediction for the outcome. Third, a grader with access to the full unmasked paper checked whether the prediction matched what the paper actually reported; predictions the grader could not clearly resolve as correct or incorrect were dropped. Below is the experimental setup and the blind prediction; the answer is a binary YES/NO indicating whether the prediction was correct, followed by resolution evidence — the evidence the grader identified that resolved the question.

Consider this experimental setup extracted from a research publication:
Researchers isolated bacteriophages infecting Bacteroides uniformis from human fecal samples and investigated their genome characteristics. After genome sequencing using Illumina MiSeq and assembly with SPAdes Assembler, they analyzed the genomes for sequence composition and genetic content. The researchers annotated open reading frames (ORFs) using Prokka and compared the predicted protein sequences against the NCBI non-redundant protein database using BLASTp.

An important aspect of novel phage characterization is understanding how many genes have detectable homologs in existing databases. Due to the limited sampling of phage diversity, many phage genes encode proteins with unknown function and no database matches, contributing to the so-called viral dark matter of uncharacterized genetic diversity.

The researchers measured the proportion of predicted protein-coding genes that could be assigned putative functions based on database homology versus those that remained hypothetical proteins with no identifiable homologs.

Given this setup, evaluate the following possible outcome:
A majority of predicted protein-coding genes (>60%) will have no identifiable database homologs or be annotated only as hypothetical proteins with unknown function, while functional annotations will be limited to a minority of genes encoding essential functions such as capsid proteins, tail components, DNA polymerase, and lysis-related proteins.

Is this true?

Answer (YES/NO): NO